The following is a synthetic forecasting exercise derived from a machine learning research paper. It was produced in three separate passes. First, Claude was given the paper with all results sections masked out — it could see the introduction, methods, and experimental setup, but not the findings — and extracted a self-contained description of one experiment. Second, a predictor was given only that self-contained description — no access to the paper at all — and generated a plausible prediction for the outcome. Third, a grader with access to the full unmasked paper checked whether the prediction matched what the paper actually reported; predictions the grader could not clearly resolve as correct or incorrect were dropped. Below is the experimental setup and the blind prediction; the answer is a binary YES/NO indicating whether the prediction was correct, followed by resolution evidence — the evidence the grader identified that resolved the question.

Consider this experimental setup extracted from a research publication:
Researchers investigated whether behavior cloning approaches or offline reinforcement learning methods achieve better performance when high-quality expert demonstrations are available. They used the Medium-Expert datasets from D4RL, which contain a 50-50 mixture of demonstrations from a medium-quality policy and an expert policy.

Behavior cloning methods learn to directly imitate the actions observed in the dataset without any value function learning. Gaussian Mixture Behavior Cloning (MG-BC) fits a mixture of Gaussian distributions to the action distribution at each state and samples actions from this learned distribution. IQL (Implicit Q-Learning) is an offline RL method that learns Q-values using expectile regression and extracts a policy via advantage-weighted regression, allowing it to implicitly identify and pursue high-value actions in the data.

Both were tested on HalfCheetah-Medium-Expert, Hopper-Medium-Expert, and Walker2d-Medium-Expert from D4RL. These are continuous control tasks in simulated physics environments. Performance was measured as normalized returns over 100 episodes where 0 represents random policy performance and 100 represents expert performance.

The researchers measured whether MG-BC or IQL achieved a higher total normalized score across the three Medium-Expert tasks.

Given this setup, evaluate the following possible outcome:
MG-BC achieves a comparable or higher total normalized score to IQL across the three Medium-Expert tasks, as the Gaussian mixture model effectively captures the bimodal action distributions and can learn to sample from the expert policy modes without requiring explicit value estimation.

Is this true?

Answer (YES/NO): NO